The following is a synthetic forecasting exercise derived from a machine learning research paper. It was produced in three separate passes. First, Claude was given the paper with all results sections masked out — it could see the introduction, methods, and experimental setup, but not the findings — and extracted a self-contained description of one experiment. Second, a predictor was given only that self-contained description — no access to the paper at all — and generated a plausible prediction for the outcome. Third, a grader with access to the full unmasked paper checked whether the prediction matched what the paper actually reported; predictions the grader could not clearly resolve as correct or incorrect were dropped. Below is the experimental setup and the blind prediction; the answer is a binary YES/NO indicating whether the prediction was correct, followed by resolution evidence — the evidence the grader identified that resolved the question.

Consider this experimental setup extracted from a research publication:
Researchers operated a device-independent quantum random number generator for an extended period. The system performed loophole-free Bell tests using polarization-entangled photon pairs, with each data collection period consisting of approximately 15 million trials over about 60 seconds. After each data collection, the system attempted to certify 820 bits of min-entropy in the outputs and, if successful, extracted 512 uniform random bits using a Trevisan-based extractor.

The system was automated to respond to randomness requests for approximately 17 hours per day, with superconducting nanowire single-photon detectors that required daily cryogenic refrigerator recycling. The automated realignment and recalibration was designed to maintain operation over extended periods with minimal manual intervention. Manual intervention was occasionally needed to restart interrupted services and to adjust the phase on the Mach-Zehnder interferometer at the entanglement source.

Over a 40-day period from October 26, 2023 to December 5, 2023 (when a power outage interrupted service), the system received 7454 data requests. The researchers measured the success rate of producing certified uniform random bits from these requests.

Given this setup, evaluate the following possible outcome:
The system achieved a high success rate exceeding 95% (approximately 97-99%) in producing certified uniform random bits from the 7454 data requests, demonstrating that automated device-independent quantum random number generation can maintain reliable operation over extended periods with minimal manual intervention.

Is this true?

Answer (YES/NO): YES